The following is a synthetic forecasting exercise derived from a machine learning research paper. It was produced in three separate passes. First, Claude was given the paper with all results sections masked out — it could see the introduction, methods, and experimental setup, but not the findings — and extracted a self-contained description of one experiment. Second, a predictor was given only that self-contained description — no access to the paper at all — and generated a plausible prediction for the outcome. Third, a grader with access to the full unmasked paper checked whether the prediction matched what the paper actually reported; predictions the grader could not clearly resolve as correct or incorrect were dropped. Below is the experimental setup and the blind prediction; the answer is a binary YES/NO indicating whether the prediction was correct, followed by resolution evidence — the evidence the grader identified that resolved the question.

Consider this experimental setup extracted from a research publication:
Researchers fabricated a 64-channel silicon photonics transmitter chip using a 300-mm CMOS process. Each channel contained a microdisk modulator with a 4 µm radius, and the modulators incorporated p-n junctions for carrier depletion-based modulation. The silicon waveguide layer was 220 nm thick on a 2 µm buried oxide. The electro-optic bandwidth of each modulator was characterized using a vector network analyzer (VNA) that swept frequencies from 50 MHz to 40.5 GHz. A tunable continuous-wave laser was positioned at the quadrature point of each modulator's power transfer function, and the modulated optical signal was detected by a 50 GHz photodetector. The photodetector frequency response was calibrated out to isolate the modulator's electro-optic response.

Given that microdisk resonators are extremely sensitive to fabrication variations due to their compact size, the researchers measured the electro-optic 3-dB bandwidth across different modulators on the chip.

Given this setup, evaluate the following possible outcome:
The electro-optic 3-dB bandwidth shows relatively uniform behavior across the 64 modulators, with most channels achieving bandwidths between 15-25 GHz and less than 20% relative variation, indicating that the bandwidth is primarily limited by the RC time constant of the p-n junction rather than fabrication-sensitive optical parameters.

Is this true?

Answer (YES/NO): NO